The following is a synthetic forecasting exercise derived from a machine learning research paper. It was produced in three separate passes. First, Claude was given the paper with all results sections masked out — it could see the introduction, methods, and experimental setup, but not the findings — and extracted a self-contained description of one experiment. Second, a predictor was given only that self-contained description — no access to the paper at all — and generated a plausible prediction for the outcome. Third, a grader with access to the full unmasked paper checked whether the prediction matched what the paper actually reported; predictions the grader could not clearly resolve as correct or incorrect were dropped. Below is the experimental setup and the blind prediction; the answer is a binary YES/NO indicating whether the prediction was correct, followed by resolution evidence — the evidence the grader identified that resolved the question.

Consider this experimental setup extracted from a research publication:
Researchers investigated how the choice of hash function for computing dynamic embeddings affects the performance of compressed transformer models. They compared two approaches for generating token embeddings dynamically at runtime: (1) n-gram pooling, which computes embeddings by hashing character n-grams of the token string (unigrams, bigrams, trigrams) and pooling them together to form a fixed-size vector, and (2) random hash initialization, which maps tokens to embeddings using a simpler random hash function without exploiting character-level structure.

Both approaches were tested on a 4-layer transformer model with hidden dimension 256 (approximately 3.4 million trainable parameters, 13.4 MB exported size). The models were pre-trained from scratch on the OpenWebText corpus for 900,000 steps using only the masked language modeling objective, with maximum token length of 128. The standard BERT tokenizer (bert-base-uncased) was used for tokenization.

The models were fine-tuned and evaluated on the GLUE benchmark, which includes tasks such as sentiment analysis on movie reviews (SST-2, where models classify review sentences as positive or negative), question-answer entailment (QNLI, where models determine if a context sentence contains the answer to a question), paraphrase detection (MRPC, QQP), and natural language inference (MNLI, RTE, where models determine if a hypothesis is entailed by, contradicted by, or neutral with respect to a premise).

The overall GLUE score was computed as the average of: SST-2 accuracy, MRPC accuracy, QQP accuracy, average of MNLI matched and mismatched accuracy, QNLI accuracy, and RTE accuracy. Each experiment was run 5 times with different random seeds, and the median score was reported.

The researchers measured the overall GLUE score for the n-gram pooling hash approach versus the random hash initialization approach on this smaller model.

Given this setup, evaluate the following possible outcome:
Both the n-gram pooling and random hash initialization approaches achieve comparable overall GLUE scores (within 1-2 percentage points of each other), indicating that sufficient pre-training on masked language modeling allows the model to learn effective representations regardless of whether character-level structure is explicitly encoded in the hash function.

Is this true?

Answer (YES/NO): NO